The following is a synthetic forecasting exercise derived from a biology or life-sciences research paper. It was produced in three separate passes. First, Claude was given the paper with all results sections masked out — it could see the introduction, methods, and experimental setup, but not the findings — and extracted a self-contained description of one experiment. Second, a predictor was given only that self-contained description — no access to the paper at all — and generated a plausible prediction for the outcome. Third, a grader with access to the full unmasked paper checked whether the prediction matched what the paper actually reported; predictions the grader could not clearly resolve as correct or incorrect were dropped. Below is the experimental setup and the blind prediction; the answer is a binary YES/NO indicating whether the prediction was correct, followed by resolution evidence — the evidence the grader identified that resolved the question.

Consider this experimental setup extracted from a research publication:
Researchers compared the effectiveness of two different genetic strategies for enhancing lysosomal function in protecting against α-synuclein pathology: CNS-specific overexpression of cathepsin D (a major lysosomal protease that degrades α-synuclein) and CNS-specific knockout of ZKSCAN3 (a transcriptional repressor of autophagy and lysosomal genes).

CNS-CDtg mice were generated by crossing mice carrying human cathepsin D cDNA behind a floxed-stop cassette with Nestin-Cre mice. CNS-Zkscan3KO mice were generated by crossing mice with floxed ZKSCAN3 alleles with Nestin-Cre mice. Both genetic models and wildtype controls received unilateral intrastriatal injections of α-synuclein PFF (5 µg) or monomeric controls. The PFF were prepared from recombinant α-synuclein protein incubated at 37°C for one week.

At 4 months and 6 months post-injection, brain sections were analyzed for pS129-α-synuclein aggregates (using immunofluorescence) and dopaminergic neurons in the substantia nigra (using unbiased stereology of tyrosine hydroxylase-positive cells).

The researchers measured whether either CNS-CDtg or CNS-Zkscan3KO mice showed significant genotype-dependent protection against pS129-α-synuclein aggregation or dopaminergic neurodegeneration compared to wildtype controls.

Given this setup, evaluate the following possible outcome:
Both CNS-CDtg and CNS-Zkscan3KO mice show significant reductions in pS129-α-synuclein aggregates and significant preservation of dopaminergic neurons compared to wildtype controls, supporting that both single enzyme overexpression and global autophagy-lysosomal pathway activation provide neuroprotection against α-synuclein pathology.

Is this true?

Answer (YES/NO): NO